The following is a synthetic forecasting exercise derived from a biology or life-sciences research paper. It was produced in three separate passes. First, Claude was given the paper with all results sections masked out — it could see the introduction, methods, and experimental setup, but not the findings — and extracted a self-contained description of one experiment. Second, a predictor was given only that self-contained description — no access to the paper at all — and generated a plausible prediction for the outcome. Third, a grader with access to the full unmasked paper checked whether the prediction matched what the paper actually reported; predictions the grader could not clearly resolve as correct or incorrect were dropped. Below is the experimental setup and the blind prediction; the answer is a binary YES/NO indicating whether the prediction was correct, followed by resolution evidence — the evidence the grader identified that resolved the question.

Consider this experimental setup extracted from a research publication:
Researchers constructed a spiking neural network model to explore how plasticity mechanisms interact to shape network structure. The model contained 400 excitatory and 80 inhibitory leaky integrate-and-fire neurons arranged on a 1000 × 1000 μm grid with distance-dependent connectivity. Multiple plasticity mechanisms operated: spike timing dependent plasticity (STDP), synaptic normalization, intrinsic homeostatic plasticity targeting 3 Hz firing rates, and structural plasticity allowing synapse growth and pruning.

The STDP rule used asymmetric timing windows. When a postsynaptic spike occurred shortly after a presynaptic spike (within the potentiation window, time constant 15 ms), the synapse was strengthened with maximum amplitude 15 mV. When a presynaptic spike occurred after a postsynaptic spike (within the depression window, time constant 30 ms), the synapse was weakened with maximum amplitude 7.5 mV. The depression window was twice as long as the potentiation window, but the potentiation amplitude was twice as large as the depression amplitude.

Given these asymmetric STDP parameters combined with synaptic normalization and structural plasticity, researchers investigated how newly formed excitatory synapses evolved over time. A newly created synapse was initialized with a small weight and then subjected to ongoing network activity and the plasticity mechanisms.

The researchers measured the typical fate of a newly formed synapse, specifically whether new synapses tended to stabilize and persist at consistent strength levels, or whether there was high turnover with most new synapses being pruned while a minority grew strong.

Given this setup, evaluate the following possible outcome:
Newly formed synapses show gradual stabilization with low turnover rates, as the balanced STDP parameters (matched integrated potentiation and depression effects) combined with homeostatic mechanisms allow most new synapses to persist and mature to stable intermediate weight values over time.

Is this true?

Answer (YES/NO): NO